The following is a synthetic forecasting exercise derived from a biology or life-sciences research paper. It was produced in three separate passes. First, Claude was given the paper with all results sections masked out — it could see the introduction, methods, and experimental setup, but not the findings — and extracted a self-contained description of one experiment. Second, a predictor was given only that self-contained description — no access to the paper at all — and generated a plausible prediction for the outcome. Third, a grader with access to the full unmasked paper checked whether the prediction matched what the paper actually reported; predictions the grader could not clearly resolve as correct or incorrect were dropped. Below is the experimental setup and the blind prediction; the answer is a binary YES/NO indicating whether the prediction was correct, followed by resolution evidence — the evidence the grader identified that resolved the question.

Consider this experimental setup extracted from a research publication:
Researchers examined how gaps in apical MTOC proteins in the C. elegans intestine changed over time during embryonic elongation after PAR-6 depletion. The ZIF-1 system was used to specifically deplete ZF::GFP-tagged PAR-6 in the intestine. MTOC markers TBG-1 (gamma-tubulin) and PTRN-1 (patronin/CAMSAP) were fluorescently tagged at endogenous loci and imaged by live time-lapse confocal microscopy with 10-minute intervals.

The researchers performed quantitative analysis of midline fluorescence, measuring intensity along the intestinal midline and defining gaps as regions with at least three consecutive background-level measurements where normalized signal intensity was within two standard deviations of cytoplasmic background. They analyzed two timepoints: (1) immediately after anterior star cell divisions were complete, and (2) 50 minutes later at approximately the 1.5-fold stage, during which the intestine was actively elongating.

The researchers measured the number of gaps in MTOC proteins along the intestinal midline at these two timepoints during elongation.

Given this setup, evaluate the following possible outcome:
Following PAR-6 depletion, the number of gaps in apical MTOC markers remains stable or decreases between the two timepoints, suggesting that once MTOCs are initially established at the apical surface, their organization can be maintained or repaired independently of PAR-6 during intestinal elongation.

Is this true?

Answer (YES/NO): NO